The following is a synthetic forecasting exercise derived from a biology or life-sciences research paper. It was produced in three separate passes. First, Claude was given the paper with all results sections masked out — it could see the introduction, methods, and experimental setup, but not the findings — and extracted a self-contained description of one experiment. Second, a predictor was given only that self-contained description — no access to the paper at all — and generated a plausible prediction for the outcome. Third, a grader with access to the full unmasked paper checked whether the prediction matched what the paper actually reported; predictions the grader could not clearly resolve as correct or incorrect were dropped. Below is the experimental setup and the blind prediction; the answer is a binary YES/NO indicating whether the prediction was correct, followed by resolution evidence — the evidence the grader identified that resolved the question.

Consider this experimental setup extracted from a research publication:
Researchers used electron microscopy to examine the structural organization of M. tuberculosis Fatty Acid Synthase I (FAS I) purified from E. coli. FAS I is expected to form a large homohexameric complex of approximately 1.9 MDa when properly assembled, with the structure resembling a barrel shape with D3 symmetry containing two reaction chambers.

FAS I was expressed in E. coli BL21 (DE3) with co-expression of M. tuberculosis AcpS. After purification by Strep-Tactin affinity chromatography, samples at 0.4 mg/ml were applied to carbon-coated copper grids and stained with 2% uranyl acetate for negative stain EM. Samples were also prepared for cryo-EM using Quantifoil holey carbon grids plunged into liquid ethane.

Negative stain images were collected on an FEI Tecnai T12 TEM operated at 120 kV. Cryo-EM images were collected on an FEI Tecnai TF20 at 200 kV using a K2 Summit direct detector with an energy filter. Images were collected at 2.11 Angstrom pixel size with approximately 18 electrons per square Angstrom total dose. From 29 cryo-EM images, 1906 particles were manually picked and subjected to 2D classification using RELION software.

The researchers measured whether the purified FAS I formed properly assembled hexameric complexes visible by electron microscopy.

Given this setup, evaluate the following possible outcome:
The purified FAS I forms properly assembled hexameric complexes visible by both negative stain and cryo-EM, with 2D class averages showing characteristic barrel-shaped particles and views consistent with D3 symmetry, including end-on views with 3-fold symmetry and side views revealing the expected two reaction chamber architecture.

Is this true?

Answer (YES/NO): NO